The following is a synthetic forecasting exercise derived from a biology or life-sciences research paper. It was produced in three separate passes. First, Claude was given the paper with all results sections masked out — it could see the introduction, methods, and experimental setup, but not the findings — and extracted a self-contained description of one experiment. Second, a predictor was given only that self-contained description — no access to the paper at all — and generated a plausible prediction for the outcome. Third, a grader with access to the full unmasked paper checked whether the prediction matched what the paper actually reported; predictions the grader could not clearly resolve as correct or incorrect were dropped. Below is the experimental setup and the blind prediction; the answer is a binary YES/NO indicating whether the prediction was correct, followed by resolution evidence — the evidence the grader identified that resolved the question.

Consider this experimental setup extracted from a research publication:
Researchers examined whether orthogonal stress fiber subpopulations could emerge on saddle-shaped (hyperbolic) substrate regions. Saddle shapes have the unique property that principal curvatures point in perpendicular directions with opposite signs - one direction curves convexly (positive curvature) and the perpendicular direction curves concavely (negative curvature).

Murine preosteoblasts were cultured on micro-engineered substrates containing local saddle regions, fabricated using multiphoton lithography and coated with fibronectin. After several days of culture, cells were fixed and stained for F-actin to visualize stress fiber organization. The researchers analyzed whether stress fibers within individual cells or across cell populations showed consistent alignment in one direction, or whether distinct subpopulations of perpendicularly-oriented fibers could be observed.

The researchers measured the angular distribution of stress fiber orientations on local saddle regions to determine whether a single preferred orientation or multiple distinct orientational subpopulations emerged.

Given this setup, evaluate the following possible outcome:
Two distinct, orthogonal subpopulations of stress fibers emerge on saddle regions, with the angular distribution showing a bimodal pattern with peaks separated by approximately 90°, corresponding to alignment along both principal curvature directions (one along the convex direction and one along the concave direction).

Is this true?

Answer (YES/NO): YES